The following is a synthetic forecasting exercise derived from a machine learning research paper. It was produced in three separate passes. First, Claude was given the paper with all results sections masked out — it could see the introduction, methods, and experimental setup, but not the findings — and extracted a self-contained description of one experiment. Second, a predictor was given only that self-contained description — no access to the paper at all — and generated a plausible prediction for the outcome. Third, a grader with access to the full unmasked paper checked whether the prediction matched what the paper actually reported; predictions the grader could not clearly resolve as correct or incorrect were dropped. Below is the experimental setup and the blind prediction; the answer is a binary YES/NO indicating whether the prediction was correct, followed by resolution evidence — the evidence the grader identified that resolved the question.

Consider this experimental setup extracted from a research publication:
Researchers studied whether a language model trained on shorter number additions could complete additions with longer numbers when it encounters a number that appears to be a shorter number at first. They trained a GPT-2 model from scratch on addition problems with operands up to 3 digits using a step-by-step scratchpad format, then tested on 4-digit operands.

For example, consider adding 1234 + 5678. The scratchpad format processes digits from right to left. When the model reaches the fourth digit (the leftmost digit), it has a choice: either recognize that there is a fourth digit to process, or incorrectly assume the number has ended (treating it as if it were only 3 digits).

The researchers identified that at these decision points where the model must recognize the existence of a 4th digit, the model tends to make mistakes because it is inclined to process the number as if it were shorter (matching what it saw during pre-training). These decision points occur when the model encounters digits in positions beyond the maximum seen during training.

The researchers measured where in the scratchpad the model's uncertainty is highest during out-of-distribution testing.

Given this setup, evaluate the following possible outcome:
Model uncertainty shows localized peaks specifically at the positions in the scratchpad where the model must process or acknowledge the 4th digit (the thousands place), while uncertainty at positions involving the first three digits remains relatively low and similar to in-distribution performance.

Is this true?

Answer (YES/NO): YES